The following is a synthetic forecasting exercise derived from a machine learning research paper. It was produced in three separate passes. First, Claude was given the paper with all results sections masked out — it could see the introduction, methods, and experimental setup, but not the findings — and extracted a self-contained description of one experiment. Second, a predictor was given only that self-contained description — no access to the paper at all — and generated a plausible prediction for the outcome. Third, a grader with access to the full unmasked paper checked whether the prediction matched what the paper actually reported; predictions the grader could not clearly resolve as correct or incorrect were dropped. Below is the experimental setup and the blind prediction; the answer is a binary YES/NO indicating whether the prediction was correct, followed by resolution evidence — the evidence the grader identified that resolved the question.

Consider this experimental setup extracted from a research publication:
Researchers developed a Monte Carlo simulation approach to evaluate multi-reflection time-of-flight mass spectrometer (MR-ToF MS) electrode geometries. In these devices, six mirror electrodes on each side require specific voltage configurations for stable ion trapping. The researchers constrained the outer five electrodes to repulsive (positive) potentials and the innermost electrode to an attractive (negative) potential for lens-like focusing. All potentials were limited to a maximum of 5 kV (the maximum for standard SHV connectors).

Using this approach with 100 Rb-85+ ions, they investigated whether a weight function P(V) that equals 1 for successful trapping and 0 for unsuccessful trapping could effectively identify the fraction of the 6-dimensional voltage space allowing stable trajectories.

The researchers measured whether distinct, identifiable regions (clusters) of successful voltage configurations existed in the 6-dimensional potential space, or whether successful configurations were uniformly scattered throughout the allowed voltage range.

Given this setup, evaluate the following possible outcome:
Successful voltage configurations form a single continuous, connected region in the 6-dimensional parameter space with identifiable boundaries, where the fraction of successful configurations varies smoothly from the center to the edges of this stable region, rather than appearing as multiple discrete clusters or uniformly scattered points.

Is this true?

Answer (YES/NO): NO